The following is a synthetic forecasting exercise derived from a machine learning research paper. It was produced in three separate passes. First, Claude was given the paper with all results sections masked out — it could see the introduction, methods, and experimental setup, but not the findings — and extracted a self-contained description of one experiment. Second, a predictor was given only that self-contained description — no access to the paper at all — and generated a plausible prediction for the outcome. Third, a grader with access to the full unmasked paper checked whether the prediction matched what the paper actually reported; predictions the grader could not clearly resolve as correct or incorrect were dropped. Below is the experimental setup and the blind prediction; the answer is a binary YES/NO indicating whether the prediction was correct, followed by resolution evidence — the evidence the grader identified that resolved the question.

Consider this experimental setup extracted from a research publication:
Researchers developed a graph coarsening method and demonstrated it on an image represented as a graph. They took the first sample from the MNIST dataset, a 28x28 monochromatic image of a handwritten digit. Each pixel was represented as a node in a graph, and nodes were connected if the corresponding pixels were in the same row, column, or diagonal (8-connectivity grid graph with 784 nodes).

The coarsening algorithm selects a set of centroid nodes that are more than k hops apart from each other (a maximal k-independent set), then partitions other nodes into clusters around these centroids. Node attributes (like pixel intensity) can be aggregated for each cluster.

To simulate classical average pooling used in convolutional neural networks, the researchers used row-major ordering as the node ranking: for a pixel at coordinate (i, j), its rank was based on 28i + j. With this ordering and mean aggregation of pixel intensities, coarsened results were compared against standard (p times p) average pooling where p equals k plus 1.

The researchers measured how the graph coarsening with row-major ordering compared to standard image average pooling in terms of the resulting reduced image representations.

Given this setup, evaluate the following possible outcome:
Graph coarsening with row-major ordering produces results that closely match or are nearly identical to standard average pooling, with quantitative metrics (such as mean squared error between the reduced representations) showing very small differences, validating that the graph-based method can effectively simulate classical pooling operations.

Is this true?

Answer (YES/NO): NO